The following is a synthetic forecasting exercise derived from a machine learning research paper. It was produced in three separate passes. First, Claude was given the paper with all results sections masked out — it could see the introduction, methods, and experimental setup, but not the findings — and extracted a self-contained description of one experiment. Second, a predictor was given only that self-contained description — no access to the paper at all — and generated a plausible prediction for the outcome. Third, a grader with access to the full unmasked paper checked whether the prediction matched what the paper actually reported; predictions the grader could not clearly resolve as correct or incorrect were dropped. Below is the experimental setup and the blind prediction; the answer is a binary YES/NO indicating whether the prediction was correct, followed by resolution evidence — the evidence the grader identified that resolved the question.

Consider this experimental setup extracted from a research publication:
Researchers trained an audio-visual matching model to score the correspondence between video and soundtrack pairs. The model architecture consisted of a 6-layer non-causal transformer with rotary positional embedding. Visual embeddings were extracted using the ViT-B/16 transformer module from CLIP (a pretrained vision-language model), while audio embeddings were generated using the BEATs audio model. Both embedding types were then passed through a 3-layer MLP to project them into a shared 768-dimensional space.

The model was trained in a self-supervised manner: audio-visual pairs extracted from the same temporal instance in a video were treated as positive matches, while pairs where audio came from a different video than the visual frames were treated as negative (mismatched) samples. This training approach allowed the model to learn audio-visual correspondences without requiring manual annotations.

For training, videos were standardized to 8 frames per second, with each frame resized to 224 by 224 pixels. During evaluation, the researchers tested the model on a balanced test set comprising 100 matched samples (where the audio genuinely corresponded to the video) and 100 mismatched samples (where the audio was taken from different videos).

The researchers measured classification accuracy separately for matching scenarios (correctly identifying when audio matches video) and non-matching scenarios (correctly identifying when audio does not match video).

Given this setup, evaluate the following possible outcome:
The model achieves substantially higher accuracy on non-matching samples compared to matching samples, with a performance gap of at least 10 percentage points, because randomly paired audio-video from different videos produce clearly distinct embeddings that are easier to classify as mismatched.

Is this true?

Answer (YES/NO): NO